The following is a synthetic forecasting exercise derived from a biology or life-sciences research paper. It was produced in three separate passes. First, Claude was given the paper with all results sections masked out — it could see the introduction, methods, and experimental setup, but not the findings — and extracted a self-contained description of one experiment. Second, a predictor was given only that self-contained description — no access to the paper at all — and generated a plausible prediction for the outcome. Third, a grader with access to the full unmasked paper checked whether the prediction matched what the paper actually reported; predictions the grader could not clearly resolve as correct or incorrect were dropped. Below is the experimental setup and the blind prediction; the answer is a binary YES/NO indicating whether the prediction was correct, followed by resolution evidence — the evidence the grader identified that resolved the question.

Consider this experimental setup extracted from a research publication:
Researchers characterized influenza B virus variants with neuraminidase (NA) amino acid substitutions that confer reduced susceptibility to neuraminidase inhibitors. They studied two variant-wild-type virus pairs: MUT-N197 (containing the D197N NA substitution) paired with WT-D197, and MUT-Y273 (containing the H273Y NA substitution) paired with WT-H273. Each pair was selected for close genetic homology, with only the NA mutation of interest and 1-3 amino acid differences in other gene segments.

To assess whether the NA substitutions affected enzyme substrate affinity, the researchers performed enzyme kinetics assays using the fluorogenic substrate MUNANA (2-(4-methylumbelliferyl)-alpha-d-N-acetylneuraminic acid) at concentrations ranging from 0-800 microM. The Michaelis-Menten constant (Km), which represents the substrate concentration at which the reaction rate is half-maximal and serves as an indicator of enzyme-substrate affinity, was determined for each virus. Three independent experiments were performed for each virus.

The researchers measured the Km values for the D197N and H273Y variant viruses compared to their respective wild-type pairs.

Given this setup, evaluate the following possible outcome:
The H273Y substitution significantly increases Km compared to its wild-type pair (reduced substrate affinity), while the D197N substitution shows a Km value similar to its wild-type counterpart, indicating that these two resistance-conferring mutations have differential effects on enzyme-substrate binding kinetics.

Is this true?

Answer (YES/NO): NO